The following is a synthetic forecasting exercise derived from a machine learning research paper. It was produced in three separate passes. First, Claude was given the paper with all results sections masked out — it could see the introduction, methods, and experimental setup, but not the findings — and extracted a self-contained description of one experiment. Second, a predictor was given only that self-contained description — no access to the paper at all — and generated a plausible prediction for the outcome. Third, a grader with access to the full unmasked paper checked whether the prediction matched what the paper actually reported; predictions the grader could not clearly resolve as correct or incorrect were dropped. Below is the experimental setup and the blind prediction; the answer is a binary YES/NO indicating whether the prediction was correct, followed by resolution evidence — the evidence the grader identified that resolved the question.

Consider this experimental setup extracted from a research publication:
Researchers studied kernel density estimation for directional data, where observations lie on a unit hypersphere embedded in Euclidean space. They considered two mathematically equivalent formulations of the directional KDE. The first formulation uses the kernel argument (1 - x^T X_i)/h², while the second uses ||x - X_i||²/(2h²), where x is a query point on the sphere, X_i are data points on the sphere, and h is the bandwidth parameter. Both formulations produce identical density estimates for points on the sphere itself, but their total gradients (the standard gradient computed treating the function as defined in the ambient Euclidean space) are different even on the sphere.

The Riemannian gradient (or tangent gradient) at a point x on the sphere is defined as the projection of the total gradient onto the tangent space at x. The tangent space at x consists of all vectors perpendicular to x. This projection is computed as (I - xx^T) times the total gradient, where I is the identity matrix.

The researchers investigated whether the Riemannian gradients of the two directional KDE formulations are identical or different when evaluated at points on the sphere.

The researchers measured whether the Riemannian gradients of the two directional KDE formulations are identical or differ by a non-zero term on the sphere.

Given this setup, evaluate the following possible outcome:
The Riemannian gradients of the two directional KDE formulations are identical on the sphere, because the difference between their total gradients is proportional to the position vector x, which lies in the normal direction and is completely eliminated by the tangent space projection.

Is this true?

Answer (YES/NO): YES